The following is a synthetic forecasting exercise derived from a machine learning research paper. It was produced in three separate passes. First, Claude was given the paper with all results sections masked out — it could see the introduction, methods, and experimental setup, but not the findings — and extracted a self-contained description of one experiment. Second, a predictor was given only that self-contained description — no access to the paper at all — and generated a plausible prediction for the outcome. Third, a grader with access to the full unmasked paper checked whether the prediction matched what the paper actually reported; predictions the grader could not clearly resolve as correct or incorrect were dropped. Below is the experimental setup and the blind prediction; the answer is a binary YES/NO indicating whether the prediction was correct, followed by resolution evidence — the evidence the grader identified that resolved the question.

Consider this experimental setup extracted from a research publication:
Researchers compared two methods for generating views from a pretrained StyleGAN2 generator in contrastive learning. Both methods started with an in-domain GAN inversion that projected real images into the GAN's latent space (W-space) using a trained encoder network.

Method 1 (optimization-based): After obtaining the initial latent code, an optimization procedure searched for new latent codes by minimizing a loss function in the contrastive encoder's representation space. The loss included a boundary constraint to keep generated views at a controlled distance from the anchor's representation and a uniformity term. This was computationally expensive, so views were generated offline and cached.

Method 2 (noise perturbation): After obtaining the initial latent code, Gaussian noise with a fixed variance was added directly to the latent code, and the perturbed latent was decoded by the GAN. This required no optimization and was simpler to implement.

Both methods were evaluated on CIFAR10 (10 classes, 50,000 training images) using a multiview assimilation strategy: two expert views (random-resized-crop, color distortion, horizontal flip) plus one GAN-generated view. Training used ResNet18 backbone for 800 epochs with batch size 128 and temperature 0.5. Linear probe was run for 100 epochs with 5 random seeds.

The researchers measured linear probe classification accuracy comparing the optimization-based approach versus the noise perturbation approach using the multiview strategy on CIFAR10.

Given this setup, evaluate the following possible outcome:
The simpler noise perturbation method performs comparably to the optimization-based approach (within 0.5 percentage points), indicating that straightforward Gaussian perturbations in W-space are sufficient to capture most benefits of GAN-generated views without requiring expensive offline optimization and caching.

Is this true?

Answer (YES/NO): NO